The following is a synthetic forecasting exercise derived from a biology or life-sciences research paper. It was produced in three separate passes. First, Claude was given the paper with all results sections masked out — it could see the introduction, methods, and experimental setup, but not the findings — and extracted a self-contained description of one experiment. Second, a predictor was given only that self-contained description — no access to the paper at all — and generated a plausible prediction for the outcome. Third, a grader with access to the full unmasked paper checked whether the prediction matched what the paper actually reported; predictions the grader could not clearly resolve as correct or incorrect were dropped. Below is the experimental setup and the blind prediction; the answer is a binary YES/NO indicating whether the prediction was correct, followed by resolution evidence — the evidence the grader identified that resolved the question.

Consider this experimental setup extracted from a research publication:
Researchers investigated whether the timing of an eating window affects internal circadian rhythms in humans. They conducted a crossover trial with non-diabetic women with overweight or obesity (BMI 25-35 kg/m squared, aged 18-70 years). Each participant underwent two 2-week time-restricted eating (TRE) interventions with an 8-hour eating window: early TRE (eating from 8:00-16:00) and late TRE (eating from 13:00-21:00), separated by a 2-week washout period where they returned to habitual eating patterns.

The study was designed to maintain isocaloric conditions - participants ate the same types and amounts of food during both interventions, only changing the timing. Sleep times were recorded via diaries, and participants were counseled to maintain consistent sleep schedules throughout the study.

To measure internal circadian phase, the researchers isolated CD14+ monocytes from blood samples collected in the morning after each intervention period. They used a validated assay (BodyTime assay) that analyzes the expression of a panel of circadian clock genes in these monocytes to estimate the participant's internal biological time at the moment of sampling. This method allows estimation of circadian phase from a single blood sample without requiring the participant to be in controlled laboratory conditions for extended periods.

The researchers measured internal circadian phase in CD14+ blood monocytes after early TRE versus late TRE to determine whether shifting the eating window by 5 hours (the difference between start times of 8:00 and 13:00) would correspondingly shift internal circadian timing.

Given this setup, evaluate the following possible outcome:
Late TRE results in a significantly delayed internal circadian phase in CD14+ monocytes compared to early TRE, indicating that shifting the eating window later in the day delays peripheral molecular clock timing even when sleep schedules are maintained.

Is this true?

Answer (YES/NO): NO